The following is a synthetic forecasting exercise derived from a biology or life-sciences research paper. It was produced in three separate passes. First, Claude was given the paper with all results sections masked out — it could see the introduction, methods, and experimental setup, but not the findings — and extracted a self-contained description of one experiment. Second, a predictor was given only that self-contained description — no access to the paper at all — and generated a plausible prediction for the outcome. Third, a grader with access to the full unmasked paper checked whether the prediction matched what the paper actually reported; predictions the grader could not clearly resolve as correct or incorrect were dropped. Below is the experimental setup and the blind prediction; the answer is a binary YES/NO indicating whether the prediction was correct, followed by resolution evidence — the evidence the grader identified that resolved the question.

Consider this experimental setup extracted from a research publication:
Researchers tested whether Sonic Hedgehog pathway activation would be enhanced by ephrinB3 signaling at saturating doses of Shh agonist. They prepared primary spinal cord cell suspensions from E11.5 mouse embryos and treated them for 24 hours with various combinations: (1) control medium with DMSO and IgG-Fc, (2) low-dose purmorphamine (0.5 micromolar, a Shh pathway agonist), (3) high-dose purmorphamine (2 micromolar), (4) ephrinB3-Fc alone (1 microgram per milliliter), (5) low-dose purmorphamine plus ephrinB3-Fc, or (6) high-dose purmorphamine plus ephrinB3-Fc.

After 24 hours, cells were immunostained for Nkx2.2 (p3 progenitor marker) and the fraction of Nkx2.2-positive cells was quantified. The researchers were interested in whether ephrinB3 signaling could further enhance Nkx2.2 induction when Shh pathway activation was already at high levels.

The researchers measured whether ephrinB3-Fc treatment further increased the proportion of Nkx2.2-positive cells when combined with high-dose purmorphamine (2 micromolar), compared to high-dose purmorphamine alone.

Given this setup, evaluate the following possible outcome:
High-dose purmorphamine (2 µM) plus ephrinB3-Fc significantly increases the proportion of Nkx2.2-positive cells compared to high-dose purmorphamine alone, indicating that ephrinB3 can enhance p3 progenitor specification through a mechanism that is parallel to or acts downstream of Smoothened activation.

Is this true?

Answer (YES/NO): NO